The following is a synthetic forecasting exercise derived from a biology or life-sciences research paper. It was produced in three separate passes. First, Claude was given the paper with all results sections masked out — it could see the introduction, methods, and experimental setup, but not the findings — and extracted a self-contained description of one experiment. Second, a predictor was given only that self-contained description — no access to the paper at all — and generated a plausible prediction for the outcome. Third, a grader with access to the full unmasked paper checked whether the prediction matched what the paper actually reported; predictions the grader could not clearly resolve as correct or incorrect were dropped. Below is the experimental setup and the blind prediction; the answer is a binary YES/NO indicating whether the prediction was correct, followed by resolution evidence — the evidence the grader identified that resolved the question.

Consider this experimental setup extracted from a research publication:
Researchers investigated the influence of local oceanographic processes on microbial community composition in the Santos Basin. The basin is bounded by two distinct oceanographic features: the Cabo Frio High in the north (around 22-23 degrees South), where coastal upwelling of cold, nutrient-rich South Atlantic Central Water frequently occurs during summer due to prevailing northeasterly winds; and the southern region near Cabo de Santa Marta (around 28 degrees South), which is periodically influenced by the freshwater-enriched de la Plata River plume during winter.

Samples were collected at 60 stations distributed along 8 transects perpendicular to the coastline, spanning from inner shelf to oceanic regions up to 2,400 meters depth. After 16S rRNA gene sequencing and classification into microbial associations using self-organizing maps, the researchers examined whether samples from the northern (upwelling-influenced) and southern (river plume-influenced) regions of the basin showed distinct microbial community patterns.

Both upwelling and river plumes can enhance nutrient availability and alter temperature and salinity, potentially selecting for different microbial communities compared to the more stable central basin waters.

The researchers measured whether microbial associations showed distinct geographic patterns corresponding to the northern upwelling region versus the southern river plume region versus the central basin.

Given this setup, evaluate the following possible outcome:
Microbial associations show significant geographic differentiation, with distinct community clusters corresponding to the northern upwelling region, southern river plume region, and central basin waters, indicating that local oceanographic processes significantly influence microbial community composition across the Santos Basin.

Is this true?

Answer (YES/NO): NO